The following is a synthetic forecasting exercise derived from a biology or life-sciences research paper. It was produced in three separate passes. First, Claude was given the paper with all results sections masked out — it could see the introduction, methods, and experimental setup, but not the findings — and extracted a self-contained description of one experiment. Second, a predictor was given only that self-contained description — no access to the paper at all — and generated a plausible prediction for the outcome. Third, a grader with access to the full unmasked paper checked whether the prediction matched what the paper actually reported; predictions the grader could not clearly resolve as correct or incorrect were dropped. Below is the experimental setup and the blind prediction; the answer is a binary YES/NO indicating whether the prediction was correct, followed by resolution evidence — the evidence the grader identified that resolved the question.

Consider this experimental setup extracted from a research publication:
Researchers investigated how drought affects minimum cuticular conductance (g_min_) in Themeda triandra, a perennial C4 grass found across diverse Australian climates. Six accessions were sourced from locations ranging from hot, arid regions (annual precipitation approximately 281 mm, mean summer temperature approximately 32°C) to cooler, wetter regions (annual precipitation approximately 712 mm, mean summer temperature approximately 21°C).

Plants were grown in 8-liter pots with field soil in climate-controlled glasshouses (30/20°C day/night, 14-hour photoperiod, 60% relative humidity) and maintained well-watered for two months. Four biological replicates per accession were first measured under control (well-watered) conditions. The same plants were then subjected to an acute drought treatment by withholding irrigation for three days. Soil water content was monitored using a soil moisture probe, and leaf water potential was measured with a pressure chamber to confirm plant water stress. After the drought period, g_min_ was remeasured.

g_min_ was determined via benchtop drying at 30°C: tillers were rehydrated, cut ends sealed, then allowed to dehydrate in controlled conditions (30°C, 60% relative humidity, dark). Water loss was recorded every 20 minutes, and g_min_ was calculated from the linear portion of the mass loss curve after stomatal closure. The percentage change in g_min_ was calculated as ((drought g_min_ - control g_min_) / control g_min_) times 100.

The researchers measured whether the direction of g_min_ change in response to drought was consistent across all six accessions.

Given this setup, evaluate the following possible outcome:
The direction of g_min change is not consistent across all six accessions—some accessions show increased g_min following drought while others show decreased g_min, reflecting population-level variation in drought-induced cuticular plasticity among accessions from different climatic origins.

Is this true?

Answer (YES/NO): YES